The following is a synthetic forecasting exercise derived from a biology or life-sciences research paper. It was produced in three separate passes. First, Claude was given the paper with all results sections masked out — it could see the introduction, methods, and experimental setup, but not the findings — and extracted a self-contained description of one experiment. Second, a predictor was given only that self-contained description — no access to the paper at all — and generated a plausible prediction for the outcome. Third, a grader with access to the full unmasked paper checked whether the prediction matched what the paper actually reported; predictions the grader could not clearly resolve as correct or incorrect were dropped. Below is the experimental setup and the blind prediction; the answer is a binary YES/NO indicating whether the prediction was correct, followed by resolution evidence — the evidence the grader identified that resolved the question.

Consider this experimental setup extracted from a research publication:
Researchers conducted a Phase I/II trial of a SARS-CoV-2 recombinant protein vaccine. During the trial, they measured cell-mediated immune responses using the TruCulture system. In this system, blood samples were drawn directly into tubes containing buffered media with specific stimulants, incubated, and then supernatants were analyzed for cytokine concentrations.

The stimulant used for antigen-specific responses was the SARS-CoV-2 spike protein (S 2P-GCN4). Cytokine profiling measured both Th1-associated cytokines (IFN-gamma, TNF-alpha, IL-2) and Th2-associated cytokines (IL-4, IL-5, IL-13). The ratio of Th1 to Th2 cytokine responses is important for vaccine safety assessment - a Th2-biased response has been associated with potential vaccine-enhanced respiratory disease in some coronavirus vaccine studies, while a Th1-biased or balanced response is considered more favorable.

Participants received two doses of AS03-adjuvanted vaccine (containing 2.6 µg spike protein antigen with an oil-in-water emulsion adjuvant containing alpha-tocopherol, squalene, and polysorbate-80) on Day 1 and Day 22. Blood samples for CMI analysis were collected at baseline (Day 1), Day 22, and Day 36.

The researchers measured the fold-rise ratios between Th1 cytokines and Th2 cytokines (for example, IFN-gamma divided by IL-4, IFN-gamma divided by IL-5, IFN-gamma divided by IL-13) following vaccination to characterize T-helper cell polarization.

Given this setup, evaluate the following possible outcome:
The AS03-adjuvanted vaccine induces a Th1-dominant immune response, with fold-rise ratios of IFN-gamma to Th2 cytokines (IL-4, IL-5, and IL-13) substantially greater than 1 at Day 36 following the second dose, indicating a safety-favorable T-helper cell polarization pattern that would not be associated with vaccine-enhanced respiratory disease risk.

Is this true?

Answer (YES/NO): YES